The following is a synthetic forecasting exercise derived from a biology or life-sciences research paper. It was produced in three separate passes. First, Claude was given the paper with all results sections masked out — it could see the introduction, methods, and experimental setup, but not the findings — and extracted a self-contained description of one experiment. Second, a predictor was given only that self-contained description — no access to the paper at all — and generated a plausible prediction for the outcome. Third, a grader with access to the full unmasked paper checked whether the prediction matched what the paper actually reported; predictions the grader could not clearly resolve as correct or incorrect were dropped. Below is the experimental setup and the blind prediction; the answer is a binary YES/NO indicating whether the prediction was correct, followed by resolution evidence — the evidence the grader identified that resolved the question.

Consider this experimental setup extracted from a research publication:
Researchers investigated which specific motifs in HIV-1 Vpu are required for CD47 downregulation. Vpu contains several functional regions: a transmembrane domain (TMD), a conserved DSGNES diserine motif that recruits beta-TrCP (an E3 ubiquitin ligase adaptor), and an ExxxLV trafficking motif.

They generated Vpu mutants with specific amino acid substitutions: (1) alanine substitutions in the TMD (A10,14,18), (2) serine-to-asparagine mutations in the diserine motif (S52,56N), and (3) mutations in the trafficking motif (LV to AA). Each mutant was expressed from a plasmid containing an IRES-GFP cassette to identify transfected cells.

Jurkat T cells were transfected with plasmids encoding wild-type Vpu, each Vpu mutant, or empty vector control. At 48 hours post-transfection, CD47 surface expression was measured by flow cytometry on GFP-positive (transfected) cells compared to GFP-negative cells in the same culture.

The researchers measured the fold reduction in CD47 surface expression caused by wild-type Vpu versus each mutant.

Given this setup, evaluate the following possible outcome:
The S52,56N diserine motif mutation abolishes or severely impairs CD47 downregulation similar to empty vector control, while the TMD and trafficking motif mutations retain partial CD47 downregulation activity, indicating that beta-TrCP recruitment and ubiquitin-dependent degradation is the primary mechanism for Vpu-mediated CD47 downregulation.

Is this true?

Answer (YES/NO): NO